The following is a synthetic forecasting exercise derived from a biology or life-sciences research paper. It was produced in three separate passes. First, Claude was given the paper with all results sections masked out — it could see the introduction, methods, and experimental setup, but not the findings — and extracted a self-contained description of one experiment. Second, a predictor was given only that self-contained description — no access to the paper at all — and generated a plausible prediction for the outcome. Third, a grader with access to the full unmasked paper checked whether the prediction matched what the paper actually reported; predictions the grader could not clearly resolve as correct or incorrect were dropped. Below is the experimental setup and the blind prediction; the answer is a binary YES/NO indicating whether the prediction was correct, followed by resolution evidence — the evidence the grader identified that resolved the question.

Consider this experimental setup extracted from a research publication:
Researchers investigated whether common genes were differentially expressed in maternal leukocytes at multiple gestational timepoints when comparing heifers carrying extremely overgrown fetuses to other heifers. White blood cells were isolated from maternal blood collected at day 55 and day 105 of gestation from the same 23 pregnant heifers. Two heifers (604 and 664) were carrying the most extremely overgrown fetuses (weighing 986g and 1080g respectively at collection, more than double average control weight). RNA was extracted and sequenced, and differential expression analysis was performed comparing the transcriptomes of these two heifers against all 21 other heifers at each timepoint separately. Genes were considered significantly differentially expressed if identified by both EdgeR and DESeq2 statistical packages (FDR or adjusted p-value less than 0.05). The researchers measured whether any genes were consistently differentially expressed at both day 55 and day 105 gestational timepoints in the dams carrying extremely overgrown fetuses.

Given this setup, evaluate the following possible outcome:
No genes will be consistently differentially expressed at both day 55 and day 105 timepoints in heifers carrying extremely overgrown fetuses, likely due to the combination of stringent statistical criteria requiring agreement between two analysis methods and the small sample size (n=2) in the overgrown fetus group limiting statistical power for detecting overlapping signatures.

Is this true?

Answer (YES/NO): NO